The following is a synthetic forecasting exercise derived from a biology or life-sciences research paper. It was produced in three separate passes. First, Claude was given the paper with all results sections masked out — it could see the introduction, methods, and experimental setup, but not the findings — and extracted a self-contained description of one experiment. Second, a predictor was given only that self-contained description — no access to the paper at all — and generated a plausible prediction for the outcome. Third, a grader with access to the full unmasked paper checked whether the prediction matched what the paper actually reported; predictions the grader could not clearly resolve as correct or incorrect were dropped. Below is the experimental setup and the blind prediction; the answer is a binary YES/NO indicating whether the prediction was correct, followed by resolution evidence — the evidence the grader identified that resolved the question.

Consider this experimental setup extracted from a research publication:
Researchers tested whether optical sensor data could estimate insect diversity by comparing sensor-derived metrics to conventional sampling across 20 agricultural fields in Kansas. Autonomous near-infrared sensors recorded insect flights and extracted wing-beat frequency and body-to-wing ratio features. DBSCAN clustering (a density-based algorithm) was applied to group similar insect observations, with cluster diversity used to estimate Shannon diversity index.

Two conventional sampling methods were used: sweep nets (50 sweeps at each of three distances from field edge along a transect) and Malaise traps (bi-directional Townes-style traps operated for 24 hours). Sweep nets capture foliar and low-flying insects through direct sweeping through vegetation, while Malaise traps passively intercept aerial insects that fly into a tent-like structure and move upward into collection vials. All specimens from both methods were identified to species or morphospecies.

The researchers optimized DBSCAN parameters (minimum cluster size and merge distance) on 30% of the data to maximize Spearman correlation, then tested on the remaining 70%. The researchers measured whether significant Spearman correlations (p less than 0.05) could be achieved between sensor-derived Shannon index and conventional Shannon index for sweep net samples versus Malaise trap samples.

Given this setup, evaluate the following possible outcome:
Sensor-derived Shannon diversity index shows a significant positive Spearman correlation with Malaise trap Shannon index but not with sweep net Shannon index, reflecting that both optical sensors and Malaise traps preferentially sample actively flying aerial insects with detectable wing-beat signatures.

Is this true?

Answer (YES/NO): YES